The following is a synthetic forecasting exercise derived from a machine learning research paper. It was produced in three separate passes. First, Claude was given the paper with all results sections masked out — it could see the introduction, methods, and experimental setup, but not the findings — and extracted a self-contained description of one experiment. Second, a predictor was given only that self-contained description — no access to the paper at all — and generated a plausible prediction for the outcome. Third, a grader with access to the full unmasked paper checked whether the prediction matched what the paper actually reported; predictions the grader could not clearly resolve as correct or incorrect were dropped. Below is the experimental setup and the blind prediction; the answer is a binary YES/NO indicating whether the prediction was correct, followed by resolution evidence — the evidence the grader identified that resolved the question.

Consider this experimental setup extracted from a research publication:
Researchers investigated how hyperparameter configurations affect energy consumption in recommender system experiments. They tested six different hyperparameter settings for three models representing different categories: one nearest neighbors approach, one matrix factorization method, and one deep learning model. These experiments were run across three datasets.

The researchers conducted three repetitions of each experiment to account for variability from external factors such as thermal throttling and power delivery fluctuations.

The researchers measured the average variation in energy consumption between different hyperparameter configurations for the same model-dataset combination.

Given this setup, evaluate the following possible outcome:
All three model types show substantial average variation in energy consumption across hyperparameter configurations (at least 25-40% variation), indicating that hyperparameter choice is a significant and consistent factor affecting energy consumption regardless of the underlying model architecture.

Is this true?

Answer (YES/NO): NO